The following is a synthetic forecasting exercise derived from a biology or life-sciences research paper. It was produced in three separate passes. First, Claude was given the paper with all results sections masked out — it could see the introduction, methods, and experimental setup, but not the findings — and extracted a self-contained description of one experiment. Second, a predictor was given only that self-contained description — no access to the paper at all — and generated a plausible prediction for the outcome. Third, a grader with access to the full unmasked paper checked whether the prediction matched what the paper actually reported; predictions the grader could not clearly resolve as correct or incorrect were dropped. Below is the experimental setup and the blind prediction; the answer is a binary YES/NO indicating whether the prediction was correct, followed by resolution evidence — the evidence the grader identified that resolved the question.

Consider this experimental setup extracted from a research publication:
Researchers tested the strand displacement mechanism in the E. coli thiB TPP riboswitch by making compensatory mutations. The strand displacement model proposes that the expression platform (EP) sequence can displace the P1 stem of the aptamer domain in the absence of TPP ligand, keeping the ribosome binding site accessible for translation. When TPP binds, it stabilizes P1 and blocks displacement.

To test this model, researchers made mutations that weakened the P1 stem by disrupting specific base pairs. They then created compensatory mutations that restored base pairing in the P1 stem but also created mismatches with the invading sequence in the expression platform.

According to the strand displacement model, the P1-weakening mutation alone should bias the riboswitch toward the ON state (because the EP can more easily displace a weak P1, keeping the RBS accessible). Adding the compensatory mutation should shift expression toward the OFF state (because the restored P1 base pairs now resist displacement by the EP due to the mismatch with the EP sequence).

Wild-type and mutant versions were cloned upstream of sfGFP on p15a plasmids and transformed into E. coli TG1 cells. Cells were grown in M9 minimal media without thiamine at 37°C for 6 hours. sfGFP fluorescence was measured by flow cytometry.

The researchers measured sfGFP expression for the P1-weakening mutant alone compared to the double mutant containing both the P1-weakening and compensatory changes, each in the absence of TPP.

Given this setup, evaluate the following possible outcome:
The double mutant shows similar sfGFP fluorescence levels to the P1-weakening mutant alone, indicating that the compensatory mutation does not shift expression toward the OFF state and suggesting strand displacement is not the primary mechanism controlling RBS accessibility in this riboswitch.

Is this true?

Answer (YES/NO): NO